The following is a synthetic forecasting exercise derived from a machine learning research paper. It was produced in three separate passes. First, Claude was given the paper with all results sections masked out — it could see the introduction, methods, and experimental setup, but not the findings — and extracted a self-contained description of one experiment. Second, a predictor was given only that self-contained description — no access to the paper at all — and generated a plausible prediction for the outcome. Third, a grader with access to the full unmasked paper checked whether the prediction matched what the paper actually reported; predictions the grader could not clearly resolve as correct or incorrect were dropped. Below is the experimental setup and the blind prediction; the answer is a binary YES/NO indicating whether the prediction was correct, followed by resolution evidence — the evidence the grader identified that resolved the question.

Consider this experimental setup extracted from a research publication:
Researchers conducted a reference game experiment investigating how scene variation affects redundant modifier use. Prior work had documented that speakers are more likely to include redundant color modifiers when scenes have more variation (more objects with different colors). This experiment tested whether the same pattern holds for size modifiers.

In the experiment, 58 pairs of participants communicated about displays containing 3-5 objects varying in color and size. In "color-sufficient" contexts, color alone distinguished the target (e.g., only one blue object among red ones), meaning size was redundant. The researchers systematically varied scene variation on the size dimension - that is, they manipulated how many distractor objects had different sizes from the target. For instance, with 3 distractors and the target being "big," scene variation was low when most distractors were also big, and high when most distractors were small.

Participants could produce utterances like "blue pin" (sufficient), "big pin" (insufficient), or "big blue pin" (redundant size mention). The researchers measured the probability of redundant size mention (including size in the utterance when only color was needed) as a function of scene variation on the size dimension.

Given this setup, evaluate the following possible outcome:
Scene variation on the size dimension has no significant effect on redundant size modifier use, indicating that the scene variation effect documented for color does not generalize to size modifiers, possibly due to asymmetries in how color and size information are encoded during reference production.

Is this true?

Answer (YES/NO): NO